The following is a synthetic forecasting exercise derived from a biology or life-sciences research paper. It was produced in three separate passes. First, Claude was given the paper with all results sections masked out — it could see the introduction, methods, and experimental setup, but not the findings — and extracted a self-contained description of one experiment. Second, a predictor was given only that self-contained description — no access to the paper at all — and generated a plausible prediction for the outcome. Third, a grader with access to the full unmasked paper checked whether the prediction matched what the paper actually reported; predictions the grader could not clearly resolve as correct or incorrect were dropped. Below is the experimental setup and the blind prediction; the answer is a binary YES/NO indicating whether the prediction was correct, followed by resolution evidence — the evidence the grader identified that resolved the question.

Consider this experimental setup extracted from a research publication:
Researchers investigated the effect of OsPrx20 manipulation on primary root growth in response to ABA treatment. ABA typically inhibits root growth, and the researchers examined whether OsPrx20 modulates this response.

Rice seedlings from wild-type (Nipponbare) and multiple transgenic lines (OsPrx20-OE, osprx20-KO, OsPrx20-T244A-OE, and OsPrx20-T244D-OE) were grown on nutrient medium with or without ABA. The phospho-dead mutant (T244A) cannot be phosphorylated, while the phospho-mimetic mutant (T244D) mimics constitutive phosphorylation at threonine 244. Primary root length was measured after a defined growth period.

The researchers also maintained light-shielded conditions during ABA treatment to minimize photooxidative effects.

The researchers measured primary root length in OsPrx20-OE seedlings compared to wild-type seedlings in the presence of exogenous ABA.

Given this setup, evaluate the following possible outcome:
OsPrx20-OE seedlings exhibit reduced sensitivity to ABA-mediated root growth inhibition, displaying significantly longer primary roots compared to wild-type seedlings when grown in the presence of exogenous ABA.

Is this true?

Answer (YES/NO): YES